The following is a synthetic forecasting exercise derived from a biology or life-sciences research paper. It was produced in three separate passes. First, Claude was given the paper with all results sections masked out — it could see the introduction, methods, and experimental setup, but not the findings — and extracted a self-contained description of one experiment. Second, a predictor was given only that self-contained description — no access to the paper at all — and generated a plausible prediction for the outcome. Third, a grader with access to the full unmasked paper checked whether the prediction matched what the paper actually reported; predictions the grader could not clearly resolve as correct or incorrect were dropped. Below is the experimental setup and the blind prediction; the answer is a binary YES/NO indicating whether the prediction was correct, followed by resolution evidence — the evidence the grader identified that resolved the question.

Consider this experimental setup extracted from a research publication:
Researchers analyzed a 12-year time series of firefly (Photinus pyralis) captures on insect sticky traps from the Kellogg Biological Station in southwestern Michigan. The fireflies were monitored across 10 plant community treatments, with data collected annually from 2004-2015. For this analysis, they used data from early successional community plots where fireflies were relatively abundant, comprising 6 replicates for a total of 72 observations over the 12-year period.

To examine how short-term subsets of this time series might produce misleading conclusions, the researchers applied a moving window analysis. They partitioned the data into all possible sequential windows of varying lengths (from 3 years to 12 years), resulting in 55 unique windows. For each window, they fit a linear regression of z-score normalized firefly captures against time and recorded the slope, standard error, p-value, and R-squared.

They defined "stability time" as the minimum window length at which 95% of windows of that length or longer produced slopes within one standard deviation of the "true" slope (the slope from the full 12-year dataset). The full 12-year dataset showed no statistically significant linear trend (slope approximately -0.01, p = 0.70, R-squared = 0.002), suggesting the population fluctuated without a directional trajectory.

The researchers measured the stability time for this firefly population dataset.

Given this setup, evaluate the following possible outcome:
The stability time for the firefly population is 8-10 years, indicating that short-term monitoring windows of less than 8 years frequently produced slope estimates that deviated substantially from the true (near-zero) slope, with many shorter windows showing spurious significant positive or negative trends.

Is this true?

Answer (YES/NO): NO